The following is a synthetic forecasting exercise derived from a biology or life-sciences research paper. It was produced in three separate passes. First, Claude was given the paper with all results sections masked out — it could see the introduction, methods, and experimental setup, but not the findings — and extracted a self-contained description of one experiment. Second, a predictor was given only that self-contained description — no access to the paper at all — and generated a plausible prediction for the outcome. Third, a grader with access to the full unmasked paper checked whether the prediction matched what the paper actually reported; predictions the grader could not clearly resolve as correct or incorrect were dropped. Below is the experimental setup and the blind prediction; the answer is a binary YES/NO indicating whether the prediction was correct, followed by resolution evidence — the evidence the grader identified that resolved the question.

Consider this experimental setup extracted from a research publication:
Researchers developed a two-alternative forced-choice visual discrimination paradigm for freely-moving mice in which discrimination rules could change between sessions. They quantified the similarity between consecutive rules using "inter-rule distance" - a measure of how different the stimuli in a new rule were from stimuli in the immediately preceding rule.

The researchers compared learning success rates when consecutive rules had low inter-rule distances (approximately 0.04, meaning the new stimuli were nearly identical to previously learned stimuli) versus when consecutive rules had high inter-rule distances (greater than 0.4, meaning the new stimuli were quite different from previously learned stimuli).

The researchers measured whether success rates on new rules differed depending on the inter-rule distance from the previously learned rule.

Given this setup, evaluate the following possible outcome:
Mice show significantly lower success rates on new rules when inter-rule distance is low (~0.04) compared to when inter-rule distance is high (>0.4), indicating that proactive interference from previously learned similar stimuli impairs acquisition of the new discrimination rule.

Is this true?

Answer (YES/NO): NO